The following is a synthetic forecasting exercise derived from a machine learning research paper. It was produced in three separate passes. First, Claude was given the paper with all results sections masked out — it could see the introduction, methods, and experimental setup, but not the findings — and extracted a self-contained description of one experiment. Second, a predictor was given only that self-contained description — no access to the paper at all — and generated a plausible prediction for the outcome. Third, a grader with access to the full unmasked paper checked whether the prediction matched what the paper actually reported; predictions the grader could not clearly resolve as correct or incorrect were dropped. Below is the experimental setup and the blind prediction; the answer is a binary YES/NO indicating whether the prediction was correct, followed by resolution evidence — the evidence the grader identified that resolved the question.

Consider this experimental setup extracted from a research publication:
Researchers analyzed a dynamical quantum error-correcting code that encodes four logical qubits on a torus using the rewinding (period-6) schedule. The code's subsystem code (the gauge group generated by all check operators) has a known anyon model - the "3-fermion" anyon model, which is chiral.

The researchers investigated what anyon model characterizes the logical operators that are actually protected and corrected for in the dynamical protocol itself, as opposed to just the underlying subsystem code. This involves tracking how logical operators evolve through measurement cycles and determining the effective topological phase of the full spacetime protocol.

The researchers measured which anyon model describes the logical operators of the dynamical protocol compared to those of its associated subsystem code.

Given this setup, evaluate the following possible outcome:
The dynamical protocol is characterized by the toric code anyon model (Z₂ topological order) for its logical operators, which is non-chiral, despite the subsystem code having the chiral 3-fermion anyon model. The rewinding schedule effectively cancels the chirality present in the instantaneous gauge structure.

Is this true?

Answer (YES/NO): NO